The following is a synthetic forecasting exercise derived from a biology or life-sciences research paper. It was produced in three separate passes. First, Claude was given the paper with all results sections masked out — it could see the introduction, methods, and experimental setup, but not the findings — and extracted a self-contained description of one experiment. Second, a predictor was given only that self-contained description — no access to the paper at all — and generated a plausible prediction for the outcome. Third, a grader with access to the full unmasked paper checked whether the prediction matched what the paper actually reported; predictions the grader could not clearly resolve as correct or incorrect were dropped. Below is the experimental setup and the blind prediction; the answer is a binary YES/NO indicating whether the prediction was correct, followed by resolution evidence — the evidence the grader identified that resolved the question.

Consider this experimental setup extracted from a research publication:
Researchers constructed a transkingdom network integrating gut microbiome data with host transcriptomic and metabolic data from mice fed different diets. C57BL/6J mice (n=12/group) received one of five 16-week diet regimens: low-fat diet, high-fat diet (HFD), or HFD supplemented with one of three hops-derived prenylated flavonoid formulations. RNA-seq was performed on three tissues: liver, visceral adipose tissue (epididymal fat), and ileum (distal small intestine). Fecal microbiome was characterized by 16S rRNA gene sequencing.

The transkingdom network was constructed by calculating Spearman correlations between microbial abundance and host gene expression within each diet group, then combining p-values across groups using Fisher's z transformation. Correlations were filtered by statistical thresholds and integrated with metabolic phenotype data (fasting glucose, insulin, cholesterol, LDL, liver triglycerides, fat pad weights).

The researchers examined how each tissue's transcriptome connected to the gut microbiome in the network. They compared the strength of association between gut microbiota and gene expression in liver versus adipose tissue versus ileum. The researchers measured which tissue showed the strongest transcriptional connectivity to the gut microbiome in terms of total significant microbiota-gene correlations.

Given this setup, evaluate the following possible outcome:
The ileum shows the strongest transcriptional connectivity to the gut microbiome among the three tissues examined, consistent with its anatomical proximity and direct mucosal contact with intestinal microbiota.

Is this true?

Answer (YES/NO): NO